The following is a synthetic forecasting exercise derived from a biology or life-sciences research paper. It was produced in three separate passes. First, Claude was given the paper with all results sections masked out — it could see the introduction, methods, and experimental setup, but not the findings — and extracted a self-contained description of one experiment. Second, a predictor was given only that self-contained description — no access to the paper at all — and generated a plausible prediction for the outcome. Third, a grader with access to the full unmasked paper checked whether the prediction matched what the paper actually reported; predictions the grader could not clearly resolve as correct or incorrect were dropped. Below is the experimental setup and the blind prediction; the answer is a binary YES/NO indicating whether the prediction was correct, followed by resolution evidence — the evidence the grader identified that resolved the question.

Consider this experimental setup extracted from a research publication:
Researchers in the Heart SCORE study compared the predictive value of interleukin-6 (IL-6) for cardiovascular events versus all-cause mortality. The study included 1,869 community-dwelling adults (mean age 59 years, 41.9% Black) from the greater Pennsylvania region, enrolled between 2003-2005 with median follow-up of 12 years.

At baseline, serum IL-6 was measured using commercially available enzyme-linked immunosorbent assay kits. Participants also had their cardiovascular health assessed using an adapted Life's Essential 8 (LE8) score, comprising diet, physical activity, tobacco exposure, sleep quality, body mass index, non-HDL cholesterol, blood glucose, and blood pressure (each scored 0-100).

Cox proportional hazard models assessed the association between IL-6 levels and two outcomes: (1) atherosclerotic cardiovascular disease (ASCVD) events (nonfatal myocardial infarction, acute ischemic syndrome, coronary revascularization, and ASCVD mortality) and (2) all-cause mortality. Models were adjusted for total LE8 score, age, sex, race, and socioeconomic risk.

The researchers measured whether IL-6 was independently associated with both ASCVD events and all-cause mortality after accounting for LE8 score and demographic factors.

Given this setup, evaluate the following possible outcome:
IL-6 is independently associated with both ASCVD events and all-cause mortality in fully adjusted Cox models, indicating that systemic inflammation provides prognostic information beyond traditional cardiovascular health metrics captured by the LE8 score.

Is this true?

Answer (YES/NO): NO